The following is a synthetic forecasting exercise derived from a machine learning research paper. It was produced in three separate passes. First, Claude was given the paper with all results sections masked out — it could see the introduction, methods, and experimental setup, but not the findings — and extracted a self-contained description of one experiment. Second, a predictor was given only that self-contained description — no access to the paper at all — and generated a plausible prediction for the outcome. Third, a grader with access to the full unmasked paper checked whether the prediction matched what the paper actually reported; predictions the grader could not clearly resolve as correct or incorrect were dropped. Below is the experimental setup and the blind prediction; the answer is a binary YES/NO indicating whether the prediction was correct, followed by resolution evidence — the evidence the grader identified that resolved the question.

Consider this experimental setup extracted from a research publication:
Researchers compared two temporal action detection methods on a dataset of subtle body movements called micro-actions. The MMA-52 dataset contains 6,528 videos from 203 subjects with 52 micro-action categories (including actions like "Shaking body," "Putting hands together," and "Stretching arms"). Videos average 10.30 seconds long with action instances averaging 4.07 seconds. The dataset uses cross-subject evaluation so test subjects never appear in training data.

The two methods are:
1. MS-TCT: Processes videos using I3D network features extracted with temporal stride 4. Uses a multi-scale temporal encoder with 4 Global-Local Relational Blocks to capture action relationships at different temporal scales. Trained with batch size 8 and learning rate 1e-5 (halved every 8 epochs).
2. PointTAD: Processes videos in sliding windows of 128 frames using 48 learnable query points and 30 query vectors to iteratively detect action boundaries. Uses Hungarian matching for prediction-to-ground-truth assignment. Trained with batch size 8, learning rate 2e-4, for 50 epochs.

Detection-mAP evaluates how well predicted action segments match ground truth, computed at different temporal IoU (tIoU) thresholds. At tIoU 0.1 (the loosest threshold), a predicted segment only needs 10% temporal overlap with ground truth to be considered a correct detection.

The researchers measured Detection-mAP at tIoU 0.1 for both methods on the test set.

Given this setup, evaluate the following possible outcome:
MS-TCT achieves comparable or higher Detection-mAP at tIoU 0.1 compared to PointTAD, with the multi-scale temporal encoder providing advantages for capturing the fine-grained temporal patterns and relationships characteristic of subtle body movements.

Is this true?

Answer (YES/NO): NO